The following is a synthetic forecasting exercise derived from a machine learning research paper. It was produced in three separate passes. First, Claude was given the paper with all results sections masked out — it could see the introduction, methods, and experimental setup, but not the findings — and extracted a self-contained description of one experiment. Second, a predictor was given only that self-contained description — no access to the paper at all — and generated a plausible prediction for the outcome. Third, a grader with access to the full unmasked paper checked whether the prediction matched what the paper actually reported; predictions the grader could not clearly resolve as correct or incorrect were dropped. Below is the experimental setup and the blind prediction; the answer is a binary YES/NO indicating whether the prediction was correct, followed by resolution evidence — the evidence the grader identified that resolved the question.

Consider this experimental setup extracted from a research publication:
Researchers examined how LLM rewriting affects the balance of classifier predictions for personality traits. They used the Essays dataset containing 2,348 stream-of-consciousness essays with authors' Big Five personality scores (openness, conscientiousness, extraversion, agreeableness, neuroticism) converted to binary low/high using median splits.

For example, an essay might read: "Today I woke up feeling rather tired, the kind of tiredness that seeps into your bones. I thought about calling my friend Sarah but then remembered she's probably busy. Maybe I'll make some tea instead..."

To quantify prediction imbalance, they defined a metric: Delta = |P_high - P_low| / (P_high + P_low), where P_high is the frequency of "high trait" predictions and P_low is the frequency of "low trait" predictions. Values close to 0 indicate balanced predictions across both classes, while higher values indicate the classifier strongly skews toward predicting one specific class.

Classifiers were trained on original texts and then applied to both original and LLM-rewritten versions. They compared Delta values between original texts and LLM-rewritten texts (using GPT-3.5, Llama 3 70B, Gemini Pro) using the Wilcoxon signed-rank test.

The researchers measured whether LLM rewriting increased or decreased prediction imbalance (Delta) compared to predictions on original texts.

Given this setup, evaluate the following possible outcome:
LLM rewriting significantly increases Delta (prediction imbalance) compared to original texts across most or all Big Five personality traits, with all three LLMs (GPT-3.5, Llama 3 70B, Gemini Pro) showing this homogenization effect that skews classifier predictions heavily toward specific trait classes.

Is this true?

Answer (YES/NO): YES